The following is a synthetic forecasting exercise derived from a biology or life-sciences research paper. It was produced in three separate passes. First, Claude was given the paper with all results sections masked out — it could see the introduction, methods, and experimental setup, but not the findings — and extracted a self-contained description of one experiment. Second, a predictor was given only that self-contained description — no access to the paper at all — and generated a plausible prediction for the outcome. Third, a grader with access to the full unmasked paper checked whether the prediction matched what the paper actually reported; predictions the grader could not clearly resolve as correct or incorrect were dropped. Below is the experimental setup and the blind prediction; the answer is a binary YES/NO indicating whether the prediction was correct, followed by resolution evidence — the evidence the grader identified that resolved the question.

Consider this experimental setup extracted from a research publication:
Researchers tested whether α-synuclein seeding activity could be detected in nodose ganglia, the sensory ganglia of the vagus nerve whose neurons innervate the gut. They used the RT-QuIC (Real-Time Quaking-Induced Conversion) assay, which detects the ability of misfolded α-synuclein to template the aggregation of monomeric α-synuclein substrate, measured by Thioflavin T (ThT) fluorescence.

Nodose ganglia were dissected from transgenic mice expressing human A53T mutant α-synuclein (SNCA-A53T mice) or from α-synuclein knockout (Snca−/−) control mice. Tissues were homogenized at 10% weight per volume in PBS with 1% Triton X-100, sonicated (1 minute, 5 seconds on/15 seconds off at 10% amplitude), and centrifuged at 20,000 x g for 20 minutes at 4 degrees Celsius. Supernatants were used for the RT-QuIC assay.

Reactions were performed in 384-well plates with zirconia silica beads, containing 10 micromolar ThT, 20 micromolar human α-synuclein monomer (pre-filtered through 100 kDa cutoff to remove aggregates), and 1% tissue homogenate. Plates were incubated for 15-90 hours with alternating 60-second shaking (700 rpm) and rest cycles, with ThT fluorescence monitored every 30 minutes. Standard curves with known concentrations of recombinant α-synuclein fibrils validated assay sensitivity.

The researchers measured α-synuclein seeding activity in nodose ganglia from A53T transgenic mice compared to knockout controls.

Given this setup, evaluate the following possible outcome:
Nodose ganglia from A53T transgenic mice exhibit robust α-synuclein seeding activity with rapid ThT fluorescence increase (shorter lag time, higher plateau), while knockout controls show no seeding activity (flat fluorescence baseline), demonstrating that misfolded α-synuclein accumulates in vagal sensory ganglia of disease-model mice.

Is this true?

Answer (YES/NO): YES